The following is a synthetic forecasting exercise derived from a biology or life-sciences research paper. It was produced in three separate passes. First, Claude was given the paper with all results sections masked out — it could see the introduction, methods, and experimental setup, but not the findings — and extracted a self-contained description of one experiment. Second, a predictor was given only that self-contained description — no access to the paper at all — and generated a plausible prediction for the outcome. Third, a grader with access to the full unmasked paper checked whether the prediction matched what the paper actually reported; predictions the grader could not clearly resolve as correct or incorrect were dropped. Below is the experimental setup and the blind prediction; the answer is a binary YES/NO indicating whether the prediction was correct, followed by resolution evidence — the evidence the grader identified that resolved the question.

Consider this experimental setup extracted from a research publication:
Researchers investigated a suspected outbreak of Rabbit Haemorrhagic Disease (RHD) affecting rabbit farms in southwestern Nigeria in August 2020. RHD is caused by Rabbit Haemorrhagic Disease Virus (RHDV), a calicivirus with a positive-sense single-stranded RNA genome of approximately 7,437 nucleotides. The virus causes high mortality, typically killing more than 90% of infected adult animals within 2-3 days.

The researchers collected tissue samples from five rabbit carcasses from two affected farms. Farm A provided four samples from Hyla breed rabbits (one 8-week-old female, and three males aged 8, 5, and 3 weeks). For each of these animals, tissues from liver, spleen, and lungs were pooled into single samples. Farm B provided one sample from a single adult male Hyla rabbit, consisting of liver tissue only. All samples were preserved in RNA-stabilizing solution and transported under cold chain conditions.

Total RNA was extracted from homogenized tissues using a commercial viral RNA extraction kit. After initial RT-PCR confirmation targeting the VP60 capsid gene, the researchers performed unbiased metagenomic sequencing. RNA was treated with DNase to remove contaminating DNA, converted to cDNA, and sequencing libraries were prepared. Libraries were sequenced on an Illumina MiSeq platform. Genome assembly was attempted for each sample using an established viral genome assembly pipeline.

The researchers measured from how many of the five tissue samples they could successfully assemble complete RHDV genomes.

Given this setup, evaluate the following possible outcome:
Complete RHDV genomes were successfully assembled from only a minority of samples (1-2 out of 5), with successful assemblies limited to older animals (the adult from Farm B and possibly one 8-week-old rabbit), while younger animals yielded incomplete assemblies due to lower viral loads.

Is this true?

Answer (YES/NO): YES